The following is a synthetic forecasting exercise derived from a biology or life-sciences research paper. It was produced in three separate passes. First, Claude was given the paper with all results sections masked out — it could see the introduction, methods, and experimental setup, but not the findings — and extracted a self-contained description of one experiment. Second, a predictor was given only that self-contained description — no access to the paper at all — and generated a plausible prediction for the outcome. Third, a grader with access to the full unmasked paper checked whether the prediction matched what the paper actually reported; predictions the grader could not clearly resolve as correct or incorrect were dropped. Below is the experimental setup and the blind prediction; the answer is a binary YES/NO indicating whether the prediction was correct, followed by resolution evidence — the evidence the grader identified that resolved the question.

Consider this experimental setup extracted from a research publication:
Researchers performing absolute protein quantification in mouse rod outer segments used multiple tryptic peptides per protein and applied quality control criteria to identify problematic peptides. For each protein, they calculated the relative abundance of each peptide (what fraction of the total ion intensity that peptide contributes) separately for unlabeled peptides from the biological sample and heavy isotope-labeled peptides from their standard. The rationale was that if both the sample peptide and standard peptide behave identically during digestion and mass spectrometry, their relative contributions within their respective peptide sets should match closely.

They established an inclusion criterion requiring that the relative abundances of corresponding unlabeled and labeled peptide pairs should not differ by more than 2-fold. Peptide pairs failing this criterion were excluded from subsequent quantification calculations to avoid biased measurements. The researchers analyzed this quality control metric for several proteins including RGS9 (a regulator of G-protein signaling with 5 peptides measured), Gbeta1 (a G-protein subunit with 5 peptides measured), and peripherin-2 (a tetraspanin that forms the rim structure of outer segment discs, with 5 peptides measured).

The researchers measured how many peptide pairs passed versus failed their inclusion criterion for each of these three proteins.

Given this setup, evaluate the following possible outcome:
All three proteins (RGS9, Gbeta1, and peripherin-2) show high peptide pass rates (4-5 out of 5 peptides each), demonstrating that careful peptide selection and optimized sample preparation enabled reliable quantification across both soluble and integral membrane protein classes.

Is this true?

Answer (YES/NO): NO